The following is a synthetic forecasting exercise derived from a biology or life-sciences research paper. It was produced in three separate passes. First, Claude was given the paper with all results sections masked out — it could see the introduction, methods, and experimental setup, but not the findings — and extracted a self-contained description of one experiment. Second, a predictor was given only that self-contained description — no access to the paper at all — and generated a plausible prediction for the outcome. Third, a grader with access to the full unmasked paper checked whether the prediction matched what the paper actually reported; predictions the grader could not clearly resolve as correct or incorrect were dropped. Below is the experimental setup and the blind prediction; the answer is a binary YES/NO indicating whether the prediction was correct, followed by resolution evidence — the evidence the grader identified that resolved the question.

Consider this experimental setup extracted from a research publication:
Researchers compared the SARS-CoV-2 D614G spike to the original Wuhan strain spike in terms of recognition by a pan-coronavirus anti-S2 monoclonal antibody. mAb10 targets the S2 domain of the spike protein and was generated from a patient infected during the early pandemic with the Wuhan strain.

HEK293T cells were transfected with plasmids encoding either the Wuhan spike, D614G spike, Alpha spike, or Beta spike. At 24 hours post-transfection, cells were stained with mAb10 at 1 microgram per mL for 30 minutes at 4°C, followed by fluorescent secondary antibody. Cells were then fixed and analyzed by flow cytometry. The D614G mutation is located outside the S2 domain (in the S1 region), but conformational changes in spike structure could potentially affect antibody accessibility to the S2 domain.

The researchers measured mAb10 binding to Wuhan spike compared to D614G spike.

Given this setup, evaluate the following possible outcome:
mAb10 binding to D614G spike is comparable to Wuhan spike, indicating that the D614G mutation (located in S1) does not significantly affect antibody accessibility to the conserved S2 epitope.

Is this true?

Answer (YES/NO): YES